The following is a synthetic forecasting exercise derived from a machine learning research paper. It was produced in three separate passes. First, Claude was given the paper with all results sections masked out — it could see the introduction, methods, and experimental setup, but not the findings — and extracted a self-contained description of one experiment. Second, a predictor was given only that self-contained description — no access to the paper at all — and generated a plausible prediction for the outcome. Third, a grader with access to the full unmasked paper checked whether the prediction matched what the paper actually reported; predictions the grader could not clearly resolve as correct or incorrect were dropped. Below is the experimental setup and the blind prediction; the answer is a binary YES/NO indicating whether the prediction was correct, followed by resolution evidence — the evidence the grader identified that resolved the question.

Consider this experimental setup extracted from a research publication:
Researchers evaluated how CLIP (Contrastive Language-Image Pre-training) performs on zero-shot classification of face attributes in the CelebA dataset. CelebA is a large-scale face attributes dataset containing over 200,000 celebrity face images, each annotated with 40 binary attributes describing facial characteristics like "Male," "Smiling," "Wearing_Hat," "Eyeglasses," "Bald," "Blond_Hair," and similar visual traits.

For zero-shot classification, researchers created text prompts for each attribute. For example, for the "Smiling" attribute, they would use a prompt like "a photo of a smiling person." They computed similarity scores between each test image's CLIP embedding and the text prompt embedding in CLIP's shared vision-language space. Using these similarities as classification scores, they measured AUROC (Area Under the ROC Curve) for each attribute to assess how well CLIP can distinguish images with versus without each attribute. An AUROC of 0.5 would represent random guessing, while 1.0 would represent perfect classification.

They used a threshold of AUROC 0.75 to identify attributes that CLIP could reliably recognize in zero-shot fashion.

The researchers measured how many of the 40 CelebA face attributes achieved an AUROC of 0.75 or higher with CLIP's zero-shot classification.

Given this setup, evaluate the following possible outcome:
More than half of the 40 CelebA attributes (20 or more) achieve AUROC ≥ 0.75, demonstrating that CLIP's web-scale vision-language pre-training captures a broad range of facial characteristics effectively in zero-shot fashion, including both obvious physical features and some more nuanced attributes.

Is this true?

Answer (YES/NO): NO